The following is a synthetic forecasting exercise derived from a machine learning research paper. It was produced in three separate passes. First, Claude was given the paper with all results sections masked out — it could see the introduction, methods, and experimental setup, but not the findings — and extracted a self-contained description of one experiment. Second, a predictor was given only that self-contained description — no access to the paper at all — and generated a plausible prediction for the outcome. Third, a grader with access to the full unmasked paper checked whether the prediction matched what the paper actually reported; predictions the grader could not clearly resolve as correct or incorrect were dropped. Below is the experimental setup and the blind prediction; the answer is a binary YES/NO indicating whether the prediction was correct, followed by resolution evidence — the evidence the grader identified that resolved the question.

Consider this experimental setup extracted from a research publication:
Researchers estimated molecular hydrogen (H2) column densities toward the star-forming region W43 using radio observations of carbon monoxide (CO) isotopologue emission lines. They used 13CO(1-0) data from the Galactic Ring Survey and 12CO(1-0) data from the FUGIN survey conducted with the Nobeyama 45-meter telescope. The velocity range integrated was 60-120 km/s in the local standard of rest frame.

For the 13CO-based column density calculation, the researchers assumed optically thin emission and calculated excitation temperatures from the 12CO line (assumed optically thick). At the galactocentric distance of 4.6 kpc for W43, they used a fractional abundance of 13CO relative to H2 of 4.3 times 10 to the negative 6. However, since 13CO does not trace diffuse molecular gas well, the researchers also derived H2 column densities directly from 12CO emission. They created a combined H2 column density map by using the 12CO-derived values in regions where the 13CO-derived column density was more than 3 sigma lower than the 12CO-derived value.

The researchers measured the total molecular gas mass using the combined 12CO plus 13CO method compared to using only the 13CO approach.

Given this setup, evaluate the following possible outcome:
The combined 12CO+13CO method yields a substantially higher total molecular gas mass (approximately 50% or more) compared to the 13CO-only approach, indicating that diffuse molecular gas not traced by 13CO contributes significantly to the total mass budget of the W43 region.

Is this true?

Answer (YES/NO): YES